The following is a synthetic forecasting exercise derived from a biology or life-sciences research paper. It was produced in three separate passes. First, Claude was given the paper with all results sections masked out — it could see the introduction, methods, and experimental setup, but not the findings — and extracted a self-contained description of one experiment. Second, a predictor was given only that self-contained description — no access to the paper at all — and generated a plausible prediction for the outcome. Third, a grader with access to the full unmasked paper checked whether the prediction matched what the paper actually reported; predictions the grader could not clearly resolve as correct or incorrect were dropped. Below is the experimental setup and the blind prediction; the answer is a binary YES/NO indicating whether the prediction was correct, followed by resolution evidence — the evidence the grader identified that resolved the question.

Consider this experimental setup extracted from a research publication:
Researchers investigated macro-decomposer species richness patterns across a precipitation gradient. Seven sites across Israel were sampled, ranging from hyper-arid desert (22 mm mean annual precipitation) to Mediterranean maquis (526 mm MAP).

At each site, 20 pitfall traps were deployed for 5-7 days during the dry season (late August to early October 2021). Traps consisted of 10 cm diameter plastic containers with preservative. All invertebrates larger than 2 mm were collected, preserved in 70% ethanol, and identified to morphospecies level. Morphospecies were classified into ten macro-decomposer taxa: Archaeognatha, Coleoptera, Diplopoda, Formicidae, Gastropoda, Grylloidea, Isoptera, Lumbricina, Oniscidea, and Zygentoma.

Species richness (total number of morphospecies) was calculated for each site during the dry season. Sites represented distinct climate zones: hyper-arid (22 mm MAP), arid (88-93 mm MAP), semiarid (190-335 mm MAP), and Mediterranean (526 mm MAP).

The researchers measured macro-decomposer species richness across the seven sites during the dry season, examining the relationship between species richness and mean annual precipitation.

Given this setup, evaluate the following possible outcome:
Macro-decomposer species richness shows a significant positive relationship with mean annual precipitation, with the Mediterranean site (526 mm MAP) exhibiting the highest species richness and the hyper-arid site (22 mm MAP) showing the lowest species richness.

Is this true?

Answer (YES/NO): NO